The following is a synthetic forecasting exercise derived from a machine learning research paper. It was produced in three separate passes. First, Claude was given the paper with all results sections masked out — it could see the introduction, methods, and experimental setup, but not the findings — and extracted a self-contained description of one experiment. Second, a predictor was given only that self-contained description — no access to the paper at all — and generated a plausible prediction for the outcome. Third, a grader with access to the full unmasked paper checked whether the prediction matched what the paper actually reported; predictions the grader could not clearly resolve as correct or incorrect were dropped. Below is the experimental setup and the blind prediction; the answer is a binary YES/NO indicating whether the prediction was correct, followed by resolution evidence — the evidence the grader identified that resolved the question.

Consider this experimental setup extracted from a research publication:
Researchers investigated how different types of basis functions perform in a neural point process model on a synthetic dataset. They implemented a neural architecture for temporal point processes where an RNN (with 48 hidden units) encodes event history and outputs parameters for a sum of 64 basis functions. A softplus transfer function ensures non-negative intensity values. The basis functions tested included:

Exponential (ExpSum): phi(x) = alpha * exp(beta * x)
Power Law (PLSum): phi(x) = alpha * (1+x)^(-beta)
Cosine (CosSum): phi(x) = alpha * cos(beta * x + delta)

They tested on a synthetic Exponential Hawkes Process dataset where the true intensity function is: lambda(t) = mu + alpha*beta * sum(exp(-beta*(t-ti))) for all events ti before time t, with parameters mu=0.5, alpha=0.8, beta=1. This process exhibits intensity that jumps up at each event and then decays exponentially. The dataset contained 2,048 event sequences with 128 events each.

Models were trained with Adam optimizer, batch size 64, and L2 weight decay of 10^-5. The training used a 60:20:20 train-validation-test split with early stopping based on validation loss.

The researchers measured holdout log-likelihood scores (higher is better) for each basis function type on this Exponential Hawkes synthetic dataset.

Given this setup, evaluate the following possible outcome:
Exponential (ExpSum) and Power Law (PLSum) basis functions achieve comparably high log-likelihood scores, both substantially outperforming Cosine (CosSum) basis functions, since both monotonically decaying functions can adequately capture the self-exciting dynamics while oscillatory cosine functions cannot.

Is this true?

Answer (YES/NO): NO